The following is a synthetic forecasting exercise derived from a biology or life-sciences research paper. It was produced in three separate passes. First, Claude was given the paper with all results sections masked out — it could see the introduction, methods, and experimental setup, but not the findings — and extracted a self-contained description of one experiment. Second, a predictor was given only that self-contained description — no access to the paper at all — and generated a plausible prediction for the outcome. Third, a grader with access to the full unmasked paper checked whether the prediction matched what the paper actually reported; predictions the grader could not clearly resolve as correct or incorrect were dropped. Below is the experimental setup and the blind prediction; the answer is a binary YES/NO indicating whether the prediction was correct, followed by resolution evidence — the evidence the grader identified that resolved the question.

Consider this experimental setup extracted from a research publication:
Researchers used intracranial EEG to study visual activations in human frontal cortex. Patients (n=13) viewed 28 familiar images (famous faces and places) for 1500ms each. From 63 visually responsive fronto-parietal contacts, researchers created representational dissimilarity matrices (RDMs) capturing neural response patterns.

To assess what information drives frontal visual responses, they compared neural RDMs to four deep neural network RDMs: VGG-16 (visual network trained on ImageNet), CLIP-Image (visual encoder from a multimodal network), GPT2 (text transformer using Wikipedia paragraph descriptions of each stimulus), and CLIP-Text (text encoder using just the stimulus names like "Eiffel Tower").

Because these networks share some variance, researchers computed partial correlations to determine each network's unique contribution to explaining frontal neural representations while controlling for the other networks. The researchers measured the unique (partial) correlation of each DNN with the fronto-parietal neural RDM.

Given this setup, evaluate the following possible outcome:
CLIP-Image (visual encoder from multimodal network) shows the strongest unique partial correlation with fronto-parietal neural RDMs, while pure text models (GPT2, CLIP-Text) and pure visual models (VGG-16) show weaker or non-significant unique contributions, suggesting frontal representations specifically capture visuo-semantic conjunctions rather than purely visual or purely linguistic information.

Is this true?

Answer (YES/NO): NO